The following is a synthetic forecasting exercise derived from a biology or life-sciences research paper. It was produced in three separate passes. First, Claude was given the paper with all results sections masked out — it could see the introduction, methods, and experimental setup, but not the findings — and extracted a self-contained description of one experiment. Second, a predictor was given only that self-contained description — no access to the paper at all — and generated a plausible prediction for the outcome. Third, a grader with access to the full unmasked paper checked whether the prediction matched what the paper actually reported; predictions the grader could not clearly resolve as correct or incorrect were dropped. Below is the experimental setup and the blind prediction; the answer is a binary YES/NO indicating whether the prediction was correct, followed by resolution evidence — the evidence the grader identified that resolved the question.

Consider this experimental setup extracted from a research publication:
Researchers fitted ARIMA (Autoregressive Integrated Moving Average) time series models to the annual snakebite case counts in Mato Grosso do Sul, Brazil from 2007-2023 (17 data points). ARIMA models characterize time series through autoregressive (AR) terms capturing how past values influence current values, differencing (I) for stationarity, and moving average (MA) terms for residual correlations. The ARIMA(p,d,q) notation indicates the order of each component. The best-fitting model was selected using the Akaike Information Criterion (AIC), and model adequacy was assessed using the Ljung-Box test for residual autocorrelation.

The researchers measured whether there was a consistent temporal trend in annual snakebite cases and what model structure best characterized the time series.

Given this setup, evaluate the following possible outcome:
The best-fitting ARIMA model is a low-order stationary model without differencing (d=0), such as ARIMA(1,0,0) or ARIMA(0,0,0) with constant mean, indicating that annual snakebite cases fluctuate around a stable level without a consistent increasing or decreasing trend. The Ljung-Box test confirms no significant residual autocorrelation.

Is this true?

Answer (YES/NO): NO